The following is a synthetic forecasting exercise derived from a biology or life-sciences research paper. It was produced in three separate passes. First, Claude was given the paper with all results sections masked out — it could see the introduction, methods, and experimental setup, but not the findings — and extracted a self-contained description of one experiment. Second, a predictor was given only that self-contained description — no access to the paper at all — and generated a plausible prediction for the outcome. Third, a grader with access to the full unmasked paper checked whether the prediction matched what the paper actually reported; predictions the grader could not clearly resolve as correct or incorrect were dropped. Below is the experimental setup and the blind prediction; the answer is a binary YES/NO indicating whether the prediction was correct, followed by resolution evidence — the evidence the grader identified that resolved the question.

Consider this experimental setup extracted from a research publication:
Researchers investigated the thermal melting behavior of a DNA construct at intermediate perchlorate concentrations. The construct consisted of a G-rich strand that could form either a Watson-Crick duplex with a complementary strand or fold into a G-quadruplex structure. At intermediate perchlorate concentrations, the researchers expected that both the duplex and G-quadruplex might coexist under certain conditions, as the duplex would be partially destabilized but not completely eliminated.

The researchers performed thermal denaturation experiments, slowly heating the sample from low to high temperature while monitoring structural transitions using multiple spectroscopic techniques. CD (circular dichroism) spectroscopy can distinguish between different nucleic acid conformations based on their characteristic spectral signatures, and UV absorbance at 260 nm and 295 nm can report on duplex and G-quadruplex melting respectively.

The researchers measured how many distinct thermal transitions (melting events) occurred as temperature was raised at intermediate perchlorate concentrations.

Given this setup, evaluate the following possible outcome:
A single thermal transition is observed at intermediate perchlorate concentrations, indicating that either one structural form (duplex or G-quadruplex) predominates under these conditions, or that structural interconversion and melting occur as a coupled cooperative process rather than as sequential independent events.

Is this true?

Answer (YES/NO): NO